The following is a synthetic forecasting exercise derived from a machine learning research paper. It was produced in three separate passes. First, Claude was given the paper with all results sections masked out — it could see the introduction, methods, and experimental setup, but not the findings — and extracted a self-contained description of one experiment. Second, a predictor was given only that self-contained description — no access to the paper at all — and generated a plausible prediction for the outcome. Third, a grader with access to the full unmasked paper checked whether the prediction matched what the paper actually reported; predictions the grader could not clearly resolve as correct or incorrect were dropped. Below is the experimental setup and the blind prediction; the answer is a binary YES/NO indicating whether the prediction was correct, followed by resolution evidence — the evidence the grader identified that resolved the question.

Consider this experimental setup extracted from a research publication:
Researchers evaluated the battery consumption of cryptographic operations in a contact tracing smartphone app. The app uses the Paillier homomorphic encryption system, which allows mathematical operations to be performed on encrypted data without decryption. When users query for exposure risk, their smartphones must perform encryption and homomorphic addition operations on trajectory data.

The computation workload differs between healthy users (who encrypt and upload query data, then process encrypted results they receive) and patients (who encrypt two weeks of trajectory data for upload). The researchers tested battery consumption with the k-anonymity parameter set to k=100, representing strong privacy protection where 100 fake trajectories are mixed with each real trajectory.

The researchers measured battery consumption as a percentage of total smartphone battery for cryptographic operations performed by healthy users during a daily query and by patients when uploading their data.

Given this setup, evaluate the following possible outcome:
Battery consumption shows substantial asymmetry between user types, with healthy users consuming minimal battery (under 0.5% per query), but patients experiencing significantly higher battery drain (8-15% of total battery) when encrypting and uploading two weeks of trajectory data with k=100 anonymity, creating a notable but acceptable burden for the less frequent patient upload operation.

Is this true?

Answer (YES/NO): NO